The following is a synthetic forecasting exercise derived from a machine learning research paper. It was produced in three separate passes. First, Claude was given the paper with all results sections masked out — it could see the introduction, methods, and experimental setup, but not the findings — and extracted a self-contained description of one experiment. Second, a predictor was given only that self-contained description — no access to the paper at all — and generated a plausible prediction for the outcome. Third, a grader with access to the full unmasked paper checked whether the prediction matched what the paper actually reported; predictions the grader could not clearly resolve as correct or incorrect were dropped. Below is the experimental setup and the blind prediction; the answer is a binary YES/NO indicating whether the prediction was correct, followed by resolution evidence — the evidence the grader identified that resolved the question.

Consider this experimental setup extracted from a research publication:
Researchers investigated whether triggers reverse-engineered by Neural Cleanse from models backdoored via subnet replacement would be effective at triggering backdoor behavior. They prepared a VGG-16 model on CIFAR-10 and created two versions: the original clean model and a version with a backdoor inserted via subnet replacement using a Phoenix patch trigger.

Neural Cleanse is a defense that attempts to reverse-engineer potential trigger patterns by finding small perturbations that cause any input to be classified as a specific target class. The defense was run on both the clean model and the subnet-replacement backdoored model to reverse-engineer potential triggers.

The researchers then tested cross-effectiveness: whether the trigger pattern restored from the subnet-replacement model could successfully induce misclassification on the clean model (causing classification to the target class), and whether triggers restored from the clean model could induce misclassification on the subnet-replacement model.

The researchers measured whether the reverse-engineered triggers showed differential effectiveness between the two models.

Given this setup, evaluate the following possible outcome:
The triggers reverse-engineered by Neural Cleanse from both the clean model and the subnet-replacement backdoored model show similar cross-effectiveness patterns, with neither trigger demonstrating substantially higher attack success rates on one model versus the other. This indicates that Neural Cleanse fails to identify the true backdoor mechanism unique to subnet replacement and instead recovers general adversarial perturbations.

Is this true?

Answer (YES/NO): YES